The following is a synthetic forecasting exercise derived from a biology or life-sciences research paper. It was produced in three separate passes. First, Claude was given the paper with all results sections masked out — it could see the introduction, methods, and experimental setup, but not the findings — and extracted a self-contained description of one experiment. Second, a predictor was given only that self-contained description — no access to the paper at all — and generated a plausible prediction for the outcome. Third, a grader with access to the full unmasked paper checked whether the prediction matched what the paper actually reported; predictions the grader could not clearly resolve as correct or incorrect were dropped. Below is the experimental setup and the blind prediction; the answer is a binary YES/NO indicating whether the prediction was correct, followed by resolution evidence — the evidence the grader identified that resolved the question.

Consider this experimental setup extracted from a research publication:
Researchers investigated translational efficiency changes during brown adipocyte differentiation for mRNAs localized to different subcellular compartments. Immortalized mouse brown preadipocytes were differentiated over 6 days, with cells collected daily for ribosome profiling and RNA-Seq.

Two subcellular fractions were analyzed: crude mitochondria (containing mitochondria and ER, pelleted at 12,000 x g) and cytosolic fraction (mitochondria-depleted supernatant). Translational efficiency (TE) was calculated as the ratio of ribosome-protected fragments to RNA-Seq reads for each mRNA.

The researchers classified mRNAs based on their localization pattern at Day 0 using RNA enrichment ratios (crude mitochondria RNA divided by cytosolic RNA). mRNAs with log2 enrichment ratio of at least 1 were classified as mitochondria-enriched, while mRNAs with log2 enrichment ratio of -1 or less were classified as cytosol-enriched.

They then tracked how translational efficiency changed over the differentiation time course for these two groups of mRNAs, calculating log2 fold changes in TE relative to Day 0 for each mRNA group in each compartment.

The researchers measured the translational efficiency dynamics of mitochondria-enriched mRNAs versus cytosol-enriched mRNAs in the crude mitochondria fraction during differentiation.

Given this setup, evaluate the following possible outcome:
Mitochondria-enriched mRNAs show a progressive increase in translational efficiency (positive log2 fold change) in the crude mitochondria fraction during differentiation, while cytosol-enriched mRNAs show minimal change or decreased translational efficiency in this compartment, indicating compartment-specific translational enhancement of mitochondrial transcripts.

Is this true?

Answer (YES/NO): YES